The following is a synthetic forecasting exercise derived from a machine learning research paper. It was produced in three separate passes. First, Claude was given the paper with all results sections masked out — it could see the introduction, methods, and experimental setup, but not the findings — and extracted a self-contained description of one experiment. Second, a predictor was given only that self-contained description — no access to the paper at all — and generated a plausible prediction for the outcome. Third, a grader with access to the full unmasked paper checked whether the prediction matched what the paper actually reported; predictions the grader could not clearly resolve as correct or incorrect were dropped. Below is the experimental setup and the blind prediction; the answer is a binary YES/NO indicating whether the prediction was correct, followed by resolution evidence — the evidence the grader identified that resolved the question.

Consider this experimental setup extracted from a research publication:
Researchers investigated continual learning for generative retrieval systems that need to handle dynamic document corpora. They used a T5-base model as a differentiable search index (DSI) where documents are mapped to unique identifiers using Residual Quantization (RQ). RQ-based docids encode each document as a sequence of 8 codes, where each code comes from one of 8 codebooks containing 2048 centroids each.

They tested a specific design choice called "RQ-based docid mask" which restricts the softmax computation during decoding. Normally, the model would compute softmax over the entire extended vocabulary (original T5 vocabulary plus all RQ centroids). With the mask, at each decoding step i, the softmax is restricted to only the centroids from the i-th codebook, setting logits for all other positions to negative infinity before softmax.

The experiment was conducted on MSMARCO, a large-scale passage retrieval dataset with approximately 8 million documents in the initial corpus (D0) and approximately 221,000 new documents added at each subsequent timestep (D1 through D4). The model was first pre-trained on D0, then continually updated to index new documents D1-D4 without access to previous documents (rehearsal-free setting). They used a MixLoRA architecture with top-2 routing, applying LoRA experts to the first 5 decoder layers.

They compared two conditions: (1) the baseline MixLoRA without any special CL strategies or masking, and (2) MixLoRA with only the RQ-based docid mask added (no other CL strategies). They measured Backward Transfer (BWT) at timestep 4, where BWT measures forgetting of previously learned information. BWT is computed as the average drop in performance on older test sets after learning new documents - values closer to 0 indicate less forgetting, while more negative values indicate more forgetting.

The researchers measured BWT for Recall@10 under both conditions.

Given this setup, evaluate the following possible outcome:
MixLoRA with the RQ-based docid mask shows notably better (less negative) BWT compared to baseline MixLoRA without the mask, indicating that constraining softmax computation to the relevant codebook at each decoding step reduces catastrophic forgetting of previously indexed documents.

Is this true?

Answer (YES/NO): NO